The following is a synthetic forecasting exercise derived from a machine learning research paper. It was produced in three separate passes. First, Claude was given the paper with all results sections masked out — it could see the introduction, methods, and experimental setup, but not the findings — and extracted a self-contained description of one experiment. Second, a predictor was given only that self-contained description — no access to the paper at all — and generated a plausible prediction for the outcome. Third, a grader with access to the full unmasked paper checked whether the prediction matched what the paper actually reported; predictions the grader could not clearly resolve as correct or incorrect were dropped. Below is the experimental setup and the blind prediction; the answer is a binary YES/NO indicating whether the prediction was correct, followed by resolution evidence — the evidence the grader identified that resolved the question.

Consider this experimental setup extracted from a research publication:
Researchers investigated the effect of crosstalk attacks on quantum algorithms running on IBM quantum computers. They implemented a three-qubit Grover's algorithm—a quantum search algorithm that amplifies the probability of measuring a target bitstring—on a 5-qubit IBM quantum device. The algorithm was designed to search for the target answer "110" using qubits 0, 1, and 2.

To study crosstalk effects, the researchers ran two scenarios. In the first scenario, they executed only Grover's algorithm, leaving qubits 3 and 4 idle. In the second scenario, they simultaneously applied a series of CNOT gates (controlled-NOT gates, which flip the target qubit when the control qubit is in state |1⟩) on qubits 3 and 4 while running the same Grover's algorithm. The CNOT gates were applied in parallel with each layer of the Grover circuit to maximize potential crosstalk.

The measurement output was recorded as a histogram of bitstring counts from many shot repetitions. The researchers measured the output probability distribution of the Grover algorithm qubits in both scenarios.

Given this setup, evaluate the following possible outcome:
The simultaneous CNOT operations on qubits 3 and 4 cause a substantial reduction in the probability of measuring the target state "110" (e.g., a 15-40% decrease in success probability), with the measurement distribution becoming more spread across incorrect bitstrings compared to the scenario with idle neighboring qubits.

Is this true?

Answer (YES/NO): NO